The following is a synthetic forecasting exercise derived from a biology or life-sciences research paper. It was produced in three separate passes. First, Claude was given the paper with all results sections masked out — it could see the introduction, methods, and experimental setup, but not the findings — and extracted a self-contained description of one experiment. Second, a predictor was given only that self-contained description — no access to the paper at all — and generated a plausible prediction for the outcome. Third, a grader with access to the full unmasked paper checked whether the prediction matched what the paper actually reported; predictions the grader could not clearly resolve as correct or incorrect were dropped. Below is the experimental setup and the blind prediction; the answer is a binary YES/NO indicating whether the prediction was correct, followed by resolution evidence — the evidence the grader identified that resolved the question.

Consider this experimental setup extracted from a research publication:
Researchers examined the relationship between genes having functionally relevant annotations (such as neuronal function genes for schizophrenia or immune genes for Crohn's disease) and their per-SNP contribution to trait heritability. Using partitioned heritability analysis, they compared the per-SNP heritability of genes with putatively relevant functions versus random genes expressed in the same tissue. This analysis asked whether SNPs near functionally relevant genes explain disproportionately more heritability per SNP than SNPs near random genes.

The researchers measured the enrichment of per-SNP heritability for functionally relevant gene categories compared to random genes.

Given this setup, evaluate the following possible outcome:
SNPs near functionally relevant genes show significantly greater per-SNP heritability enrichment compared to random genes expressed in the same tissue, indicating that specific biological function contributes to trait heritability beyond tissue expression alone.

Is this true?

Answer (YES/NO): NO